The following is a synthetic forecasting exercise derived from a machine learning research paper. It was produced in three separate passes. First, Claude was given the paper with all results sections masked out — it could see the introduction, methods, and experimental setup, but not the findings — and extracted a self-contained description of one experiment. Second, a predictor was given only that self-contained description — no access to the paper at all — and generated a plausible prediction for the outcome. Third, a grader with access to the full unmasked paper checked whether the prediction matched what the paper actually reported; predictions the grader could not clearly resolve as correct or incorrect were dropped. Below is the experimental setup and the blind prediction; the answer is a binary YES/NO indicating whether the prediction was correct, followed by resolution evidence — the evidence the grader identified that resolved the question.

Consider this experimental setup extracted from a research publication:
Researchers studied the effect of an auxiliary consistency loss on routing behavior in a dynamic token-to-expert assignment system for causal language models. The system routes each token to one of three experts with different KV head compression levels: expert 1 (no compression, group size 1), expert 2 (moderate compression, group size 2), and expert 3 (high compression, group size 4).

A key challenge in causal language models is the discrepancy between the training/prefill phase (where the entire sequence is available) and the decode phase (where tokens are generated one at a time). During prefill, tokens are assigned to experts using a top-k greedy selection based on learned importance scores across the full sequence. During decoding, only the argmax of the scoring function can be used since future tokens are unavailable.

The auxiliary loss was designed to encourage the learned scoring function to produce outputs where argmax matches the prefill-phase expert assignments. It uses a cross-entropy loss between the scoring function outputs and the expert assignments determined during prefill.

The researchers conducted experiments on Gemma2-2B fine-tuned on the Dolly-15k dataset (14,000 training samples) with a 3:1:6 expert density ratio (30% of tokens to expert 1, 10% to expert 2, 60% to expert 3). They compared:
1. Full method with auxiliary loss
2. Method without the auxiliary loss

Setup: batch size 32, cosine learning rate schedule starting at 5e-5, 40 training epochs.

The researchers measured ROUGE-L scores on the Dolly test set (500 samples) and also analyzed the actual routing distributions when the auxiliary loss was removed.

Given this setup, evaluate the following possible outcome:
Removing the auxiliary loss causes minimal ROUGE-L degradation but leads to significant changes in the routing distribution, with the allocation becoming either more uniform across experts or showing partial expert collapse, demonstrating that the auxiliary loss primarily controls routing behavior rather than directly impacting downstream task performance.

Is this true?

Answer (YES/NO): NO